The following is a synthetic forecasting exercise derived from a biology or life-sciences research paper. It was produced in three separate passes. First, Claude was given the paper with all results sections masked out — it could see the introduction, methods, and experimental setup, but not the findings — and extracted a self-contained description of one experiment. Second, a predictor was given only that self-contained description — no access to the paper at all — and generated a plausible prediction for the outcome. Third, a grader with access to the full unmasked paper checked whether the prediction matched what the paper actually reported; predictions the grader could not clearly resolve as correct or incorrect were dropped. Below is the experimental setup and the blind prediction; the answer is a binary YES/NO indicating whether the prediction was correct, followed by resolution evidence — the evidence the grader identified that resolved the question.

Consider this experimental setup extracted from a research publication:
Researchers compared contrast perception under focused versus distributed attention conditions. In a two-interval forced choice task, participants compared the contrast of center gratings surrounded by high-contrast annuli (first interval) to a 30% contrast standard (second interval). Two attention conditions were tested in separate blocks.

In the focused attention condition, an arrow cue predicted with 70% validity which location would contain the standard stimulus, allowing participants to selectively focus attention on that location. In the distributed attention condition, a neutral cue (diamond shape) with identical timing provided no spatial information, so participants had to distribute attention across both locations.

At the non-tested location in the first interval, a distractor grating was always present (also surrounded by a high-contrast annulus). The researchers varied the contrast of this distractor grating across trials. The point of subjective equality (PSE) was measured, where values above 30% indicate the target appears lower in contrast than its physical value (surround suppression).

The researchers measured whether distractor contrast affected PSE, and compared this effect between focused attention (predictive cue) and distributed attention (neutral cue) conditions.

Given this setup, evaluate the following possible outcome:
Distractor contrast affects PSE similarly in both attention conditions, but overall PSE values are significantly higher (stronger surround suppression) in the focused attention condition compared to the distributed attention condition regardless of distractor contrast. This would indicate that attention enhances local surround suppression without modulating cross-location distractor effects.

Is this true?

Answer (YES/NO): NO